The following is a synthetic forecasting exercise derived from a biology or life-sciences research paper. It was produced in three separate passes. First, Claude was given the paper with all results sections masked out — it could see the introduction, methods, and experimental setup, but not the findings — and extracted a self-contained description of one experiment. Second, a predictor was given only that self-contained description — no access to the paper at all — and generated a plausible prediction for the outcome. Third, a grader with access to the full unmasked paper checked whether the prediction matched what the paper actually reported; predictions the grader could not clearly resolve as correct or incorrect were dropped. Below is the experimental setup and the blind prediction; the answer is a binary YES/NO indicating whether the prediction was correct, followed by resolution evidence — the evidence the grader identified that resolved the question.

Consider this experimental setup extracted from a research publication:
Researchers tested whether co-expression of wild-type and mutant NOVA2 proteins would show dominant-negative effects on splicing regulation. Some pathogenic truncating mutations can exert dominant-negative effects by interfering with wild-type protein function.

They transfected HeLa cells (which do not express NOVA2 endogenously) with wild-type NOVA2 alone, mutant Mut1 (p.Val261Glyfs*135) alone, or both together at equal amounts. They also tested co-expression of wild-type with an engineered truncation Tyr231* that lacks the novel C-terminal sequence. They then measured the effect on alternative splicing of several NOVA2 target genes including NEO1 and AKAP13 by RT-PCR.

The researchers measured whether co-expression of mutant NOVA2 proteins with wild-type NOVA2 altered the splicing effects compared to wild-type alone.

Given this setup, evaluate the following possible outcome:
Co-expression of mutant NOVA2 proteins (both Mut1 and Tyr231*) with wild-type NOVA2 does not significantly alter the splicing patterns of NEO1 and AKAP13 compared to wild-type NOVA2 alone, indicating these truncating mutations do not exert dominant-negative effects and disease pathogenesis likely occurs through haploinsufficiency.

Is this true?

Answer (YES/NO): NO